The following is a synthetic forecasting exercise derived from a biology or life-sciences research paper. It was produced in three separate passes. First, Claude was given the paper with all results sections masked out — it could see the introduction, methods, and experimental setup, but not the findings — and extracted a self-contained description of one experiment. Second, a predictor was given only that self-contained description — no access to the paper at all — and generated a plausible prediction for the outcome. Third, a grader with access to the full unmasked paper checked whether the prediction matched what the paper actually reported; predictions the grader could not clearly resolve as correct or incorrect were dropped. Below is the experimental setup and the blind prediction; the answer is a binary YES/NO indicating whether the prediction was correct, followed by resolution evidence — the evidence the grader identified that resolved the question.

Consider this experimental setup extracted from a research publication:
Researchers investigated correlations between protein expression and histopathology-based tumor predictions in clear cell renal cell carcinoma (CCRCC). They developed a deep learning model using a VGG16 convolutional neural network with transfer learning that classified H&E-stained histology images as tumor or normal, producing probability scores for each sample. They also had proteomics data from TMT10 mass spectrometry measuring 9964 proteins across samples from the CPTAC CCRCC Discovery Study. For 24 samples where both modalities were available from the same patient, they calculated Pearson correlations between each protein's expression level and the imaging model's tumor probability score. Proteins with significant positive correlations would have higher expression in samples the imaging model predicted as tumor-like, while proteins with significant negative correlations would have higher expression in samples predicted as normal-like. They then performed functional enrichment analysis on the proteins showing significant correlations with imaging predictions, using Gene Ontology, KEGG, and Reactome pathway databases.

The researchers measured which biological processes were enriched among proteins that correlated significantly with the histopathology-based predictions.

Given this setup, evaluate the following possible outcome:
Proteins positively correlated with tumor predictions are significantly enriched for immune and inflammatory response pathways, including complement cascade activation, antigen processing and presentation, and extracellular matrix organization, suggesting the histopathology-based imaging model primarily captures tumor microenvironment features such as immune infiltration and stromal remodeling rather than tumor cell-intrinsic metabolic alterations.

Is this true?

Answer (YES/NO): YES